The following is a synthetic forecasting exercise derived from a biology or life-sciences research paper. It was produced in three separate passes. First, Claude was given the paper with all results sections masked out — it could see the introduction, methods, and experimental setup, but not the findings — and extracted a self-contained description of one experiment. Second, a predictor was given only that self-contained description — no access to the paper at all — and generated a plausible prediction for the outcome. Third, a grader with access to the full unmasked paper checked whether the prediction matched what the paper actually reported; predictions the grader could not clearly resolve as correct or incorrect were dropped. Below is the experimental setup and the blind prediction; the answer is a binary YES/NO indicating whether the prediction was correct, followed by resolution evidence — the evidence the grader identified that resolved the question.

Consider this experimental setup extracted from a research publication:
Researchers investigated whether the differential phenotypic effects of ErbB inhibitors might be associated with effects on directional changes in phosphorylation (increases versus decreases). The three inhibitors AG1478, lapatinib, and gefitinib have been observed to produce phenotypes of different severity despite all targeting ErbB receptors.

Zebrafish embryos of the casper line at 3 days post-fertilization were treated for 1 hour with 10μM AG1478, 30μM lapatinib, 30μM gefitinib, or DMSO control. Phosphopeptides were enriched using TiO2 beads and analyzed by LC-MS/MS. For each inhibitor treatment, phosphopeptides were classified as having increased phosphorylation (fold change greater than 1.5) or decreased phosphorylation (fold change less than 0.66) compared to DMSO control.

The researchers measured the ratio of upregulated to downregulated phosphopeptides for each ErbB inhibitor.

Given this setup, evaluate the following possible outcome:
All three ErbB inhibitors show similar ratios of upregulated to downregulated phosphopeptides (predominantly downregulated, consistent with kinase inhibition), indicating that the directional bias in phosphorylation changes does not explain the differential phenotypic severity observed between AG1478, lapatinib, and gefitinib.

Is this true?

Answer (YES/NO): NO